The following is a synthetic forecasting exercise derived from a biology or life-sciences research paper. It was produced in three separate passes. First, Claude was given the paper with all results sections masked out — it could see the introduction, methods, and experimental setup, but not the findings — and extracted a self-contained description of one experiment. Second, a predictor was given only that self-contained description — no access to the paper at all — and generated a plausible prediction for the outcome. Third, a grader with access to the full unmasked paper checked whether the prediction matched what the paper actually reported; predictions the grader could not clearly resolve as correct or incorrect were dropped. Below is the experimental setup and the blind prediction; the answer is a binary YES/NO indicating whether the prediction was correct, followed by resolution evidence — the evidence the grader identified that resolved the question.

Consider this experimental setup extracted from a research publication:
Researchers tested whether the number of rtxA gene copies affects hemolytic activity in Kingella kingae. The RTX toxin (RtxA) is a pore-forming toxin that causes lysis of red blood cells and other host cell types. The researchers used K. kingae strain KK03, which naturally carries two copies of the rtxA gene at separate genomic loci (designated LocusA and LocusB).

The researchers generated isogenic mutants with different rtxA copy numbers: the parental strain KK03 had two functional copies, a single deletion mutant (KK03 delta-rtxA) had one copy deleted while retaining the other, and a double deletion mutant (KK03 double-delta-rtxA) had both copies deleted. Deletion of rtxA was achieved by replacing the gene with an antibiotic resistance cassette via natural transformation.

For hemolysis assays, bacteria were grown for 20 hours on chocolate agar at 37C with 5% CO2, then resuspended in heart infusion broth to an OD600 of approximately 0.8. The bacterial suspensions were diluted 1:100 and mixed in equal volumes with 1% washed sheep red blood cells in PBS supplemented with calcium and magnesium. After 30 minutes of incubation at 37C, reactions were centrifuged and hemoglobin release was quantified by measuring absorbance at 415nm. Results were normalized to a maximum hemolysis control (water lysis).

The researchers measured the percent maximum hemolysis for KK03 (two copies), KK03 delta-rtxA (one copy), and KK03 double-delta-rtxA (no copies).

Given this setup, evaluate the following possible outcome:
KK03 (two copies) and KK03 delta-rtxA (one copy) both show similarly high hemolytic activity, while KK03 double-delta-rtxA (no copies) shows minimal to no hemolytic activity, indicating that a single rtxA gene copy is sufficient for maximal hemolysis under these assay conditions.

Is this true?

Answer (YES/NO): NO